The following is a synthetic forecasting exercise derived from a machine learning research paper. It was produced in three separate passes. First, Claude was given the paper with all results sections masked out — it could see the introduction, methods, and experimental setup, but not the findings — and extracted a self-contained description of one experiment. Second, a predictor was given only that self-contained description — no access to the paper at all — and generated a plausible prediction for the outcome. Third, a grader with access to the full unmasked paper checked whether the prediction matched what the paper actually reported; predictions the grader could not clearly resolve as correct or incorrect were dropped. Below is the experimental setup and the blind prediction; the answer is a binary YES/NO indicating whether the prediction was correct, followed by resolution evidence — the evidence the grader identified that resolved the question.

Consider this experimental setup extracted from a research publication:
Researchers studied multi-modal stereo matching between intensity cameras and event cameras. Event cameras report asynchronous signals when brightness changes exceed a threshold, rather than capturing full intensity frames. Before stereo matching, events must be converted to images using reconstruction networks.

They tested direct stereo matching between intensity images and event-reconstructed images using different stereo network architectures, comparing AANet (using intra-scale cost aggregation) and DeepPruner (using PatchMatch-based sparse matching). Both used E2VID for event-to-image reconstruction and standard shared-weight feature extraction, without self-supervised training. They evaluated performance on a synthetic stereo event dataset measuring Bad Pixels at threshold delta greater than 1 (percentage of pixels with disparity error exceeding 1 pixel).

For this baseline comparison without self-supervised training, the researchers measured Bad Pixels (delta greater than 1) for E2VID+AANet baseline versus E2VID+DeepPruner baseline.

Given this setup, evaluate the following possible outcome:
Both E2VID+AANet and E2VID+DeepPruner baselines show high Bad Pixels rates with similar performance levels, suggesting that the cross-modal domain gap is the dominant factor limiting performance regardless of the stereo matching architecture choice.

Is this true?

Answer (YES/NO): NO